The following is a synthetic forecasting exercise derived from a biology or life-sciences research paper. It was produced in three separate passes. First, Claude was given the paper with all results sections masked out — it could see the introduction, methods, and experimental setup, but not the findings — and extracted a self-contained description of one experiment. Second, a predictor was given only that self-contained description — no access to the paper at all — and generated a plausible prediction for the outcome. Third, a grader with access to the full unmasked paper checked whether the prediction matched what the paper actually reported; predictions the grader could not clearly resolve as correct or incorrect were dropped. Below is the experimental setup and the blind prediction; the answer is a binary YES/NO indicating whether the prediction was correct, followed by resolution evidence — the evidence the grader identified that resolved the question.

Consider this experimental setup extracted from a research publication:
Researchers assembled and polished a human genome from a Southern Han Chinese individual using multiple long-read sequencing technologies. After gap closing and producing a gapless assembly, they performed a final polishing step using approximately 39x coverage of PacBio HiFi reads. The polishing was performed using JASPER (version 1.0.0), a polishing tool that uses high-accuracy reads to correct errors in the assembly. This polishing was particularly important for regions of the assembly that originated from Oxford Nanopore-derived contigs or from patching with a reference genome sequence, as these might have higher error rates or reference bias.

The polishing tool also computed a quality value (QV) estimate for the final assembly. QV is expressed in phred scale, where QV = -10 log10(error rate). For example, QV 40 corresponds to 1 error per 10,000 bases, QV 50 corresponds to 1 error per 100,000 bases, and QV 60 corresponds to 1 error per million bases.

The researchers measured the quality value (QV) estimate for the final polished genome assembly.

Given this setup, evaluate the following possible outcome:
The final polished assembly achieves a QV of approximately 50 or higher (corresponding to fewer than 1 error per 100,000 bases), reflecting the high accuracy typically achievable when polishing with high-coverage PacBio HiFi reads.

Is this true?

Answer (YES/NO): YES